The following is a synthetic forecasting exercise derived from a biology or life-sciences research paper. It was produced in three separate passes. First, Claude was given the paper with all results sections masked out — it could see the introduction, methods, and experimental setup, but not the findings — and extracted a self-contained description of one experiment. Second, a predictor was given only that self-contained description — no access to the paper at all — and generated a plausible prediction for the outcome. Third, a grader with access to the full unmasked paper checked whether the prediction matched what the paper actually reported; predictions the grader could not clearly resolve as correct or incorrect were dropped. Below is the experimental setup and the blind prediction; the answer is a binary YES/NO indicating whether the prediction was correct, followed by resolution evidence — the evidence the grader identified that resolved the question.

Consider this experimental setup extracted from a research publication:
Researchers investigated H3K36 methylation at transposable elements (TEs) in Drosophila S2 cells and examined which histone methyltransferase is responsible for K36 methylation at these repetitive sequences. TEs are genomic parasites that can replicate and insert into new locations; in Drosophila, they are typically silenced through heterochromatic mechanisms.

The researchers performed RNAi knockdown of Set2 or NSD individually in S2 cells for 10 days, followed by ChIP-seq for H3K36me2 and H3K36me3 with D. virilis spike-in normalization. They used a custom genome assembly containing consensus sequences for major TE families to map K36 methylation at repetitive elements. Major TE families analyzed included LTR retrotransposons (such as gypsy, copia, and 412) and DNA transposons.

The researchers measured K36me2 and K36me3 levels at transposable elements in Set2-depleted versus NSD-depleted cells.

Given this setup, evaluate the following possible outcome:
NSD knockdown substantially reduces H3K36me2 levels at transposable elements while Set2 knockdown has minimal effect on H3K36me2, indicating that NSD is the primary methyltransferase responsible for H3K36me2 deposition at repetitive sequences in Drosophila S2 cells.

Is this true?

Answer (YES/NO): NO